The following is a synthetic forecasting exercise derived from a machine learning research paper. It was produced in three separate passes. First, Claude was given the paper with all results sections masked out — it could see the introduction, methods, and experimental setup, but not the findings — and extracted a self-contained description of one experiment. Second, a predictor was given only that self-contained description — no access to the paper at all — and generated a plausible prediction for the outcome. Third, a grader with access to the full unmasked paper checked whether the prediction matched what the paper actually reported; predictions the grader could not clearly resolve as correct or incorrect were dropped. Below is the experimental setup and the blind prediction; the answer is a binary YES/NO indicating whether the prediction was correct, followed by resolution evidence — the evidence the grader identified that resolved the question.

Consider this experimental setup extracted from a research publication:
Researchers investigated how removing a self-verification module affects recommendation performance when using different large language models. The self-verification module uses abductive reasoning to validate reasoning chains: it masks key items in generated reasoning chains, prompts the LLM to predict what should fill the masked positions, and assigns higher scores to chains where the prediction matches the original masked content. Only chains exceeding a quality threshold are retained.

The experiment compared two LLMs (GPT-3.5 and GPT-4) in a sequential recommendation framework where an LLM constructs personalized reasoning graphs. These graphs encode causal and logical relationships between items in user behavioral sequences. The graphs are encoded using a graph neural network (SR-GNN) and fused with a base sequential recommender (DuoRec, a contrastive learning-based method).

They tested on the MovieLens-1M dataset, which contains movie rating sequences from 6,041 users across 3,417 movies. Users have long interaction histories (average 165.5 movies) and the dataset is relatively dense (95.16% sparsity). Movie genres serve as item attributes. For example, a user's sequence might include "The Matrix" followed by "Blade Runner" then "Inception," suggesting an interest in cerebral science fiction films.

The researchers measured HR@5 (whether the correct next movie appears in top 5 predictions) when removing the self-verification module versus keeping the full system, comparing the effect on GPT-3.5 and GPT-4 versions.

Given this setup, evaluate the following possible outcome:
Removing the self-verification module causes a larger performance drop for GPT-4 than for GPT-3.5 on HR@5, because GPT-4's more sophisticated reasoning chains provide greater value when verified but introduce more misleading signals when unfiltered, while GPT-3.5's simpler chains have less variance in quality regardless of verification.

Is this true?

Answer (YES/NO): NO